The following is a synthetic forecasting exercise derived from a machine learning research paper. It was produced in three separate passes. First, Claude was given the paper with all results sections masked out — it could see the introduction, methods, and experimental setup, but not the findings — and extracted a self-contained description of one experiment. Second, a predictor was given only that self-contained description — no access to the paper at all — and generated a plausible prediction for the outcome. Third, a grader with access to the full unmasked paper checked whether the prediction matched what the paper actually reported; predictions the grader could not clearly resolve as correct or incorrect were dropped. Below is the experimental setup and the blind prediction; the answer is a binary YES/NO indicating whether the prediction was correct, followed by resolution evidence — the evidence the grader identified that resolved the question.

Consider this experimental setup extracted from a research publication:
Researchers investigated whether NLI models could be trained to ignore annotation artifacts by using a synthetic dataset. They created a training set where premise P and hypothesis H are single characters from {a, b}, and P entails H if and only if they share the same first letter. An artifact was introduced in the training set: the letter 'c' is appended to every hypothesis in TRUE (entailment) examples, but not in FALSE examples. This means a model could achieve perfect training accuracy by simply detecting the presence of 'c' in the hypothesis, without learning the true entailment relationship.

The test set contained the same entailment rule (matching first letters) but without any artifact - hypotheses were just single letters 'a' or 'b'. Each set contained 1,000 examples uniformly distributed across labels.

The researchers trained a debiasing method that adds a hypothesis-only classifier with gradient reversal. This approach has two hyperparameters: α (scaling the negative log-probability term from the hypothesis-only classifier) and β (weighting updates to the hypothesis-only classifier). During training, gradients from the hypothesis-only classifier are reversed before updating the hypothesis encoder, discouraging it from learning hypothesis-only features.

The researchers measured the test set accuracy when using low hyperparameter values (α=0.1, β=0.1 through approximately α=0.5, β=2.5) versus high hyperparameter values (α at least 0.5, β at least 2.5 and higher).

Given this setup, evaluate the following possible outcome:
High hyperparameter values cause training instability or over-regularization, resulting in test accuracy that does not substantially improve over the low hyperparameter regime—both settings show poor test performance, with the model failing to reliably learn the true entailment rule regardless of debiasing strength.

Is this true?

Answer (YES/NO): NO